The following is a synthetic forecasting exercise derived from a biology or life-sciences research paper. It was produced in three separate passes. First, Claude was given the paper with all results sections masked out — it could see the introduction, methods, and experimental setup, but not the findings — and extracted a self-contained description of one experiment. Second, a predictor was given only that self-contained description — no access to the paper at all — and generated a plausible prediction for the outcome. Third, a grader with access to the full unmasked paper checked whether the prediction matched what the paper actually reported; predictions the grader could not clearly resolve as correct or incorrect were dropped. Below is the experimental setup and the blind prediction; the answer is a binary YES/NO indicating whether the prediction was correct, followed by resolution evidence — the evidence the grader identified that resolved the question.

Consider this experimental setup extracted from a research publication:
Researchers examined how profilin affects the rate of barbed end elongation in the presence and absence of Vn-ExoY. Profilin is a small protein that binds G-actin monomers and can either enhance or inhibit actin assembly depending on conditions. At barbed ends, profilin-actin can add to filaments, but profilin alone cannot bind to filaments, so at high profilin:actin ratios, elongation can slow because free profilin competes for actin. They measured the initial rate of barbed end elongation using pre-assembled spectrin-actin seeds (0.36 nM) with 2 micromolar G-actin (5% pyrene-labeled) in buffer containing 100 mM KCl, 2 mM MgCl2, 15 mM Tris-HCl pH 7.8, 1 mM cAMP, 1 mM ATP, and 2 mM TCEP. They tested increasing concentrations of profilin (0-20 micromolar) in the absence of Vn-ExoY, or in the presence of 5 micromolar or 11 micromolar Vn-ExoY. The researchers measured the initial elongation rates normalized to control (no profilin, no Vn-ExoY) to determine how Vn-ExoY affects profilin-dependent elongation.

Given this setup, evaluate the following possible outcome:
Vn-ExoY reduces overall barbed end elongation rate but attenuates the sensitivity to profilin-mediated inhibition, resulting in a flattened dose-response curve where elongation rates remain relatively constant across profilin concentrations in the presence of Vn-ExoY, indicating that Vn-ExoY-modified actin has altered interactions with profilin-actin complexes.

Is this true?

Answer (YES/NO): NO